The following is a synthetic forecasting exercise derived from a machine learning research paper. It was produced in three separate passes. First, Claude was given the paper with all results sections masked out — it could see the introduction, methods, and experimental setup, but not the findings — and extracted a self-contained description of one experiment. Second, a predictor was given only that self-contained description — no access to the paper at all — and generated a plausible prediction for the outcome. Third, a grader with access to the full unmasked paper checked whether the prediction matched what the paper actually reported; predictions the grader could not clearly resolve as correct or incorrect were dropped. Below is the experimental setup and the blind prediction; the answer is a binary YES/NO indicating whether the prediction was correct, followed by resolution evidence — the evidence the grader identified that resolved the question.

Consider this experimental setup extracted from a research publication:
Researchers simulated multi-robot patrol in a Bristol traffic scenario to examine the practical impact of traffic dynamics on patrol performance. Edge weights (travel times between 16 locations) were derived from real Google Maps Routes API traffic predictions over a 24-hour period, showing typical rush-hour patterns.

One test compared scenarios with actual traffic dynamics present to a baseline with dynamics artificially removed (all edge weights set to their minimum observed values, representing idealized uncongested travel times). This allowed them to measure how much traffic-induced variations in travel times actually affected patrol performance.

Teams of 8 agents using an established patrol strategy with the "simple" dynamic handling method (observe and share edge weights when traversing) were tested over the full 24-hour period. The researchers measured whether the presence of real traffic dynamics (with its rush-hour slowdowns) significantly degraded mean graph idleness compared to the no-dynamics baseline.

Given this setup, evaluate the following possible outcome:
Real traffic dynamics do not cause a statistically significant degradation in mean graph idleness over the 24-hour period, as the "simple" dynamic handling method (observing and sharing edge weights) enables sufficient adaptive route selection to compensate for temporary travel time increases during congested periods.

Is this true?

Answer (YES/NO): NO